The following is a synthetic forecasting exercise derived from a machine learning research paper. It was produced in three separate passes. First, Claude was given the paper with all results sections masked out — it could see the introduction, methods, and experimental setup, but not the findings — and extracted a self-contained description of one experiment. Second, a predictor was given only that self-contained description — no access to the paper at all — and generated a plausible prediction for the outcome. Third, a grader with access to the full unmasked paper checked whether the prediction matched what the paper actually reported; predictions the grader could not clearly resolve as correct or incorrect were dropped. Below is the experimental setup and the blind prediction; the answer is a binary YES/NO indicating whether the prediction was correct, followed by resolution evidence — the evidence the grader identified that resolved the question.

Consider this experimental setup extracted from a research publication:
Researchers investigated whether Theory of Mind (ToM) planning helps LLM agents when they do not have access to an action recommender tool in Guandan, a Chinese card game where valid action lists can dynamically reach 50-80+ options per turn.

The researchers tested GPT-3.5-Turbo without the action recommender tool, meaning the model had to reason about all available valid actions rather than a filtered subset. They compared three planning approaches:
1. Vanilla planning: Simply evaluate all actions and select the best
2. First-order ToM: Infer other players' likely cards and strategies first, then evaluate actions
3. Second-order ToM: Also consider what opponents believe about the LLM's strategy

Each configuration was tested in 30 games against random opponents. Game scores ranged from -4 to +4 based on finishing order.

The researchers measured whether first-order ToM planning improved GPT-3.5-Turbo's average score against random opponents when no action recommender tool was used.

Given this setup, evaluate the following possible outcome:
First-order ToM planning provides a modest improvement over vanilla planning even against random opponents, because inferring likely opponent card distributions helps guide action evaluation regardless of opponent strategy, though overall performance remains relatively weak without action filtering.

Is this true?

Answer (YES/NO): NO